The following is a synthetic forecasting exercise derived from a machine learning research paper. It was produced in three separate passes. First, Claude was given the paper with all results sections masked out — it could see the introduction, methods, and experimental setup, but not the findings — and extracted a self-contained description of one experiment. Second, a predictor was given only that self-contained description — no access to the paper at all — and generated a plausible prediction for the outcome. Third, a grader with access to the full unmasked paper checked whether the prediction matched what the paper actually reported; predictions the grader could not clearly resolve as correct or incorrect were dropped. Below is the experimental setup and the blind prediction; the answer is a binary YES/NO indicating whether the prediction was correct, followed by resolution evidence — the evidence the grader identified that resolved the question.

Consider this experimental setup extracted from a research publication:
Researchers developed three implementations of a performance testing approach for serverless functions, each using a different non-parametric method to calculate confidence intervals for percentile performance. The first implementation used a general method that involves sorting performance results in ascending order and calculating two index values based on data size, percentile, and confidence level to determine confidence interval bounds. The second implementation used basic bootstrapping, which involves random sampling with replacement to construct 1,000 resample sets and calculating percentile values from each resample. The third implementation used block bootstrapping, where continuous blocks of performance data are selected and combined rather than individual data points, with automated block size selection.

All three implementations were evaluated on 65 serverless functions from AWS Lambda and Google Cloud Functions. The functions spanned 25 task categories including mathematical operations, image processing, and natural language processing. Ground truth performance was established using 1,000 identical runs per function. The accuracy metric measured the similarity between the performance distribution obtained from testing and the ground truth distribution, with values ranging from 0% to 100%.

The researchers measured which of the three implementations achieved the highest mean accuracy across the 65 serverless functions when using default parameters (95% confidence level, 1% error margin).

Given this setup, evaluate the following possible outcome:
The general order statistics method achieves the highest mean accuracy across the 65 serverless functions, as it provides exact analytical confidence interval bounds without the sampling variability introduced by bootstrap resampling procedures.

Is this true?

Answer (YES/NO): YES